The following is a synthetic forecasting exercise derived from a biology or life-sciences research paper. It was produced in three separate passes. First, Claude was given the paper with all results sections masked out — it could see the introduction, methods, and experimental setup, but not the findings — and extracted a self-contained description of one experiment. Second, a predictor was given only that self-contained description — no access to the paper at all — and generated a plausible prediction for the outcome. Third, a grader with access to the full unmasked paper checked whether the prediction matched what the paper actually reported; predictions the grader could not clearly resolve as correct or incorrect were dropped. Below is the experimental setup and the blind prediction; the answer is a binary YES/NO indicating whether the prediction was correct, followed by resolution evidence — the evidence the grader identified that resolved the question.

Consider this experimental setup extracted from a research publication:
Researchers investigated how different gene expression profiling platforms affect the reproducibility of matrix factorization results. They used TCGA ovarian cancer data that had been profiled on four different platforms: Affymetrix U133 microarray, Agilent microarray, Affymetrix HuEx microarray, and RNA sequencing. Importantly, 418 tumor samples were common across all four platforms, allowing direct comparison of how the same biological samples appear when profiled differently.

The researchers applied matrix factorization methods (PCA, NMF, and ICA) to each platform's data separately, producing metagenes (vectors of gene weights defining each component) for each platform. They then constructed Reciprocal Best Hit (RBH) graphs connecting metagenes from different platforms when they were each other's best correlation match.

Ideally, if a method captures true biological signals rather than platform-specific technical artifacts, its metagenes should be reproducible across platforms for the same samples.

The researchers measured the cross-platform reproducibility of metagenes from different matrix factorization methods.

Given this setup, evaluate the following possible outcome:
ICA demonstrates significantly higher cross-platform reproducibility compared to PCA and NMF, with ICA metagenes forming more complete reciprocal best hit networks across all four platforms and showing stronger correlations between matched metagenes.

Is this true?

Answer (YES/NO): YES